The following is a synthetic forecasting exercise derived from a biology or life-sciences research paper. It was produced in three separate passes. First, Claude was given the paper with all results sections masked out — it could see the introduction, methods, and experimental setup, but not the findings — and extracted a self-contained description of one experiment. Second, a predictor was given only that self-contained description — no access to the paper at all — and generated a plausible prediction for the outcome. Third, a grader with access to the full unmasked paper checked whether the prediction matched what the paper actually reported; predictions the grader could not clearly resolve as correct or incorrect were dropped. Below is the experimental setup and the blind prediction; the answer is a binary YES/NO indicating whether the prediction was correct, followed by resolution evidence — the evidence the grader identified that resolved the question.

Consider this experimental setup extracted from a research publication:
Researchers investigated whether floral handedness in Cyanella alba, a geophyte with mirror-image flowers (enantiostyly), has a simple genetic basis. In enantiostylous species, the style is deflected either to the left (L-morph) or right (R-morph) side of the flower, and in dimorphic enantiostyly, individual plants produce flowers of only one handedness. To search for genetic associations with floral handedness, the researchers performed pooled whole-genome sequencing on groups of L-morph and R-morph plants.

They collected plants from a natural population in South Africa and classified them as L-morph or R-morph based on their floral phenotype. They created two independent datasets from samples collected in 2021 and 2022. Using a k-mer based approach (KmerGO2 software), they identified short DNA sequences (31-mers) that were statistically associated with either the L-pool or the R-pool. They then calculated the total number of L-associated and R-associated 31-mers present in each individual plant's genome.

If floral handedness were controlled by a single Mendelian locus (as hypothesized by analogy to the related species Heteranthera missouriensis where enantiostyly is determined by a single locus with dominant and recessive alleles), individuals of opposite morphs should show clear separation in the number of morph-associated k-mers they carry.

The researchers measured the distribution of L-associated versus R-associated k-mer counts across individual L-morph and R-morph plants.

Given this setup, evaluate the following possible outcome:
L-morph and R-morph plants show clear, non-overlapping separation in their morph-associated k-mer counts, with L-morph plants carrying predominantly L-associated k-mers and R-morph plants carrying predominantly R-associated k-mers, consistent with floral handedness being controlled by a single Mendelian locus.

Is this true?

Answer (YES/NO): NO